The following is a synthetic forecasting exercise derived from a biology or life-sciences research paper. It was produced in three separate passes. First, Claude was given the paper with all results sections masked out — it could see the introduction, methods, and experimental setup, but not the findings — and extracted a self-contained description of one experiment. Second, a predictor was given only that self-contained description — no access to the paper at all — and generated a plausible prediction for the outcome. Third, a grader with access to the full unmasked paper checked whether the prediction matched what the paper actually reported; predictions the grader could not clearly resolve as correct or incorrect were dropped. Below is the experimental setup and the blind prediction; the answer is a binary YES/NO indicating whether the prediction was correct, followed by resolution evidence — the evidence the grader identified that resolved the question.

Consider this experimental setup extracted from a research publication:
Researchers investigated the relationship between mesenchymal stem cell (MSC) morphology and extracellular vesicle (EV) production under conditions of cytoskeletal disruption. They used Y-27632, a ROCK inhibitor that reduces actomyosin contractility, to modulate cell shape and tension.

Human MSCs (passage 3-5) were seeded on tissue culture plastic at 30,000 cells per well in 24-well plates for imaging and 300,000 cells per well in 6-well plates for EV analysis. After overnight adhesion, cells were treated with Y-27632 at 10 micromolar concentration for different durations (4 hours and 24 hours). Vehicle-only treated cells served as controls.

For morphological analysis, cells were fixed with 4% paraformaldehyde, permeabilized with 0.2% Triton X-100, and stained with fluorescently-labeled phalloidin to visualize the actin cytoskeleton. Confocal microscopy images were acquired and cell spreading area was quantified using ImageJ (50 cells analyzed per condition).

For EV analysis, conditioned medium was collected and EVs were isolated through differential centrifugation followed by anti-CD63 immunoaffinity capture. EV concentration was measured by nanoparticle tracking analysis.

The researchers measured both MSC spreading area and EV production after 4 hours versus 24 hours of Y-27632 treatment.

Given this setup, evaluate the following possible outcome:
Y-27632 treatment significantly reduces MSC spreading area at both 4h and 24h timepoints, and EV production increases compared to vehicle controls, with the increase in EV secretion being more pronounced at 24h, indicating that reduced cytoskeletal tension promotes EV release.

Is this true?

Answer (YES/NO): NO